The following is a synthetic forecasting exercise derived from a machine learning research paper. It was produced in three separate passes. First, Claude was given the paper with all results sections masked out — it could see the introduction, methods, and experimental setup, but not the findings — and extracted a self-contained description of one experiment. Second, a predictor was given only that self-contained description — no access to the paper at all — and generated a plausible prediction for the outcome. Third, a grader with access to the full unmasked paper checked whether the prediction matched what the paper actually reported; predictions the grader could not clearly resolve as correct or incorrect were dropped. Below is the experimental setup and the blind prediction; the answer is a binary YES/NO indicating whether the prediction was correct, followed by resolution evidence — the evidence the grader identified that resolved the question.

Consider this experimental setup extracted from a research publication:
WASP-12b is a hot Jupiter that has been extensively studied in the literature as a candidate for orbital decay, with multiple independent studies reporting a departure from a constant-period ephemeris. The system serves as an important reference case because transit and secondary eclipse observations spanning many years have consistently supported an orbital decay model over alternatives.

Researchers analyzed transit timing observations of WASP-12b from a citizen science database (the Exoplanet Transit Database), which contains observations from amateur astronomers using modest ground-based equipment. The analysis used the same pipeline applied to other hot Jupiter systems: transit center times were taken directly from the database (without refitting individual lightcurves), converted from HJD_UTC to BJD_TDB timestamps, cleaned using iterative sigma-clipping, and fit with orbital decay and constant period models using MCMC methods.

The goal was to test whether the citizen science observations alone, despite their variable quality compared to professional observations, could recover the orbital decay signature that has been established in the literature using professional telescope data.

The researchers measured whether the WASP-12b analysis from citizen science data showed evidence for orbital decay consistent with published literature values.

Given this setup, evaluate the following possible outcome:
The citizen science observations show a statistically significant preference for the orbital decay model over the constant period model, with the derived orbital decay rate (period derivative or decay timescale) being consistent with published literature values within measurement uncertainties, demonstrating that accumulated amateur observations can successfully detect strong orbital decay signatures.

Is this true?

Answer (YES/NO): YES